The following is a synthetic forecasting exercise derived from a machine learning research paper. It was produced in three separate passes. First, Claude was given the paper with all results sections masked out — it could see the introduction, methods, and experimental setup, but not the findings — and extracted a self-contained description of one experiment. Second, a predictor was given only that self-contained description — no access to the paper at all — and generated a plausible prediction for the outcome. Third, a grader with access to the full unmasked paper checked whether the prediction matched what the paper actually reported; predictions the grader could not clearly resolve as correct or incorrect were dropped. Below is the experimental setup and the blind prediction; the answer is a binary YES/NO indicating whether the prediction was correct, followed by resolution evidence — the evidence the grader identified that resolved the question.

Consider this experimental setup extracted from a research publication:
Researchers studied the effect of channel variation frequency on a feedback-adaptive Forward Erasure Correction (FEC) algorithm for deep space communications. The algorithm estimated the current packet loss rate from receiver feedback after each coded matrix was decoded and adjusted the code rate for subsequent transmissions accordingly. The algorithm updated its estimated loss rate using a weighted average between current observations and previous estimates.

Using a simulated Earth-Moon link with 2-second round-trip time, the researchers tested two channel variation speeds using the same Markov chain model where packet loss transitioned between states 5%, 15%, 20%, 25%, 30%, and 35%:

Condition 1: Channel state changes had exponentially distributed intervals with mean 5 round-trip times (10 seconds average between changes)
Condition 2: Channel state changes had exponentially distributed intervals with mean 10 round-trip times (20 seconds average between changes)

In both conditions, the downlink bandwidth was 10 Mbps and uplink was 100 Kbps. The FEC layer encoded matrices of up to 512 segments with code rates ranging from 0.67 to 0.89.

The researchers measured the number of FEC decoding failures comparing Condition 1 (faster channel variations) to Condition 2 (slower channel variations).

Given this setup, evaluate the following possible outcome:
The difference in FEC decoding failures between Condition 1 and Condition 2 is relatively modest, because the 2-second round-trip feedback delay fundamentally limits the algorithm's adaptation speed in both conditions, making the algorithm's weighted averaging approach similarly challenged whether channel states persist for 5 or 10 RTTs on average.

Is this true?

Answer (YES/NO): NO